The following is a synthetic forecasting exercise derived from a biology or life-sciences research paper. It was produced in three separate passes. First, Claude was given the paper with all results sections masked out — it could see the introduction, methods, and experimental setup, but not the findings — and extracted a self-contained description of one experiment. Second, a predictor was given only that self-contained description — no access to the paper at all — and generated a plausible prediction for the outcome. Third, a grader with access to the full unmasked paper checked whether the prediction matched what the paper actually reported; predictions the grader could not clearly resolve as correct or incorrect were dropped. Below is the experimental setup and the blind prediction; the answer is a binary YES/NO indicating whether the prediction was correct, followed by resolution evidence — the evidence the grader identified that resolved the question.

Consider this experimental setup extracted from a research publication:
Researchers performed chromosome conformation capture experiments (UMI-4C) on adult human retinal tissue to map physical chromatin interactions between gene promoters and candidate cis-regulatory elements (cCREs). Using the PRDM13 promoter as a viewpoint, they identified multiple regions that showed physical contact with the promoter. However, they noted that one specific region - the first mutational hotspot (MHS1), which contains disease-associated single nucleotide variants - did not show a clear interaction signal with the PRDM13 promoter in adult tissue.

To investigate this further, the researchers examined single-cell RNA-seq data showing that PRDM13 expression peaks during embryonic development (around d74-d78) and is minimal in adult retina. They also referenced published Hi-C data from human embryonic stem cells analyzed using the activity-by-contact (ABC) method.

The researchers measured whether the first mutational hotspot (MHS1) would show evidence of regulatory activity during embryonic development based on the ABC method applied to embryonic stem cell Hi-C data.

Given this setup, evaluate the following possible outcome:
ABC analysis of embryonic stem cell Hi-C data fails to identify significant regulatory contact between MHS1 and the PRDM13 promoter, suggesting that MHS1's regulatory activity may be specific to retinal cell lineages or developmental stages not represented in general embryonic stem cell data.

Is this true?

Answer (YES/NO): NO